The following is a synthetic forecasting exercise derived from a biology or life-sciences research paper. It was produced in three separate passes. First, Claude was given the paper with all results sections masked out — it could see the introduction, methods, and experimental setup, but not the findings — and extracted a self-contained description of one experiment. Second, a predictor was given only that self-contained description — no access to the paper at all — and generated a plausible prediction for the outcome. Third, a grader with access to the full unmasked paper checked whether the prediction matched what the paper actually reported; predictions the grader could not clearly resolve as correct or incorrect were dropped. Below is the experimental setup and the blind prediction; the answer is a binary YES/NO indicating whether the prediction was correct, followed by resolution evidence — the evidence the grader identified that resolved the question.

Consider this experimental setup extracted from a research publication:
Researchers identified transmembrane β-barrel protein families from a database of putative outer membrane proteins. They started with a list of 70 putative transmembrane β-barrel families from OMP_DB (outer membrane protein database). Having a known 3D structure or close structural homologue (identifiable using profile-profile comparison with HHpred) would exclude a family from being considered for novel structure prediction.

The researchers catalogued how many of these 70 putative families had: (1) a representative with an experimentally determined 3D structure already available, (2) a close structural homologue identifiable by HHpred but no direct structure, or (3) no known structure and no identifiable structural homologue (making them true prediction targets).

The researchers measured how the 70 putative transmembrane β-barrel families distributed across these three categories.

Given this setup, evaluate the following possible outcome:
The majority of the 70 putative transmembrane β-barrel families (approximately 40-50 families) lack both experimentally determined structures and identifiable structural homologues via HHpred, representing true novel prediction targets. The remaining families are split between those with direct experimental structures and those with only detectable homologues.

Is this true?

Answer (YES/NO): NO